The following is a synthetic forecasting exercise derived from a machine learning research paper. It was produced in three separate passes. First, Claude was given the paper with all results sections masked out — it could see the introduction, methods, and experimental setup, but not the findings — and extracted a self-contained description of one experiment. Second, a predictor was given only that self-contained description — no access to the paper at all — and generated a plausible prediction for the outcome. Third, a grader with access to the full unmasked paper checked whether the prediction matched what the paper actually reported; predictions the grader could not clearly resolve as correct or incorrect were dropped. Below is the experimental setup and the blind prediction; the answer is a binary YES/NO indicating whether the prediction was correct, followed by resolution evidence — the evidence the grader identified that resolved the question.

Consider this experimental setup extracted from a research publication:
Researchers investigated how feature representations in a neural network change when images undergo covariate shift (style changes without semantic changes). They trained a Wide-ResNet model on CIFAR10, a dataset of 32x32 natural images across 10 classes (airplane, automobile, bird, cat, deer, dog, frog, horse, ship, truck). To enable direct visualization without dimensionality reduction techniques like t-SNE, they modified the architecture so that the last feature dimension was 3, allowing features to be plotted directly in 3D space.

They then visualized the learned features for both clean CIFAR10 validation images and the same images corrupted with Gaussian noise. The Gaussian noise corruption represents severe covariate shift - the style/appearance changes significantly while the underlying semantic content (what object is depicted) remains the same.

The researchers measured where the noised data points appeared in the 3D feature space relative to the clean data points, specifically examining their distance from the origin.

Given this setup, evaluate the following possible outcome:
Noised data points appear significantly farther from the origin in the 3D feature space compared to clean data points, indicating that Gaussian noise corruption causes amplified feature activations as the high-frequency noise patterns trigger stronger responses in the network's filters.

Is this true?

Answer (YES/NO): NO